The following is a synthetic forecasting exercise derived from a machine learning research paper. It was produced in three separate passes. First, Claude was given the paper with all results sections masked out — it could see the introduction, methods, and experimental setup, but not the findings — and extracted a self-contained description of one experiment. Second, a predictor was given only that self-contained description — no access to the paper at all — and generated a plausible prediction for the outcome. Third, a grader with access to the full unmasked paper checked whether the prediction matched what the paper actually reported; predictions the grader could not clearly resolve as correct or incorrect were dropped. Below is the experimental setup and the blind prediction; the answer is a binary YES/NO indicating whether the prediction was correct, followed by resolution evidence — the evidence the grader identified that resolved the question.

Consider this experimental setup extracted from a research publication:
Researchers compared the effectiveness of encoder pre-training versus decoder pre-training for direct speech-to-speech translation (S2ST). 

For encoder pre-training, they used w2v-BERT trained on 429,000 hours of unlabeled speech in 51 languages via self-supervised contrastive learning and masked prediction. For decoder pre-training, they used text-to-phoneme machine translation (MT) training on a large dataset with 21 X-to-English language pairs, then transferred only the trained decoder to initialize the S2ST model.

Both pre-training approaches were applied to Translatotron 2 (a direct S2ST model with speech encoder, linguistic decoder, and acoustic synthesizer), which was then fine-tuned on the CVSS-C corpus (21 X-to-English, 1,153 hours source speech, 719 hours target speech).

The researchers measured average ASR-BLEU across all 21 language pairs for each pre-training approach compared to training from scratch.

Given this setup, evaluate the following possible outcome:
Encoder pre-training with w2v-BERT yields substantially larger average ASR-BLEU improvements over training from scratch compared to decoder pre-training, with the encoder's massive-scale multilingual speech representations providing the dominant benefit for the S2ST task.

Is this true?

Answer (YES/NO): YES